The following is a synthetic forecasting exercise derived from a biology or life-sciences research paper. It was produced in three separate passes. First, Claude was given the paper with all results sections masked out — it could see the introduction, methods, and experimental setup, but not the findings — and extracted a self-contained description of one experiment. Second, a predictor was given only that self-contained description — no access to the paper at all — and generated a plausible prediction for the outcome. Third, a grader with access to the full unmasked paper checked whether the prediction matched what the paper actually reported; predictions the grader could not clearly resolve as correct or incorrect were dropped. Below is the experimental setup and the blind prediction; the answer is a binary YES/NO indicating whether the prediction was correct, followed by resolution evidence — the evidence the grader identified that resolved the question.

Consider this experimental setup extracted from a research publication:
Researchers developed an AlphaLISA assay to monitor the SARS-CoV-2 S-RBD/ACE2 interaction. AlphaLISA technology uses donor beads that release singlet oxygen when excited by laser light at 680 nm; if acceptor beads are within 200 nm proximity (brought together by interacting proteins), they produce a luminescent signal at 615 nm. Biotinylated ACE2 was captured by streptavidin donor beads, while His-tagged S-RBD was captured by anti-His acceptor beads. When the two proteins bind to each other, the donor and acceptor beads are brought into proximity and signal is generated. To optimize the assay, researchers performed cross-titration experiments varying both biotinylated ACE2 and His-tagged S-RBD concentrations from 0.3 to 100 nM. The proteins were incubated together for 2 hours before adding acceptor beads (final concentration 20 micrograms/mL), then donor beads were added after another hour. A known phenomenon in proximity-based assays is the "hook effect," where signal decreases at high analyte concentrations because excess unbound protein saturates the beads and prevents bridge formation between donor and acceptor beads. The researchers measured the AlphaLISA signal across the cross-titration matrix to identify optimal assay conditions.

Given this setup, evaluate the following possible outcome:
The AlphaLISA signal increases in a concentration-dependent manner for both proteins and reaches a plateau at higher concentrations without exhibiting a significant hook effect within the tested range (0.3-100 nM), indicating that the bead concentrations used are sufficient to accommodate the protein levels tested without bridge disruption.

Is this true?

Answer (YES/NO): NO